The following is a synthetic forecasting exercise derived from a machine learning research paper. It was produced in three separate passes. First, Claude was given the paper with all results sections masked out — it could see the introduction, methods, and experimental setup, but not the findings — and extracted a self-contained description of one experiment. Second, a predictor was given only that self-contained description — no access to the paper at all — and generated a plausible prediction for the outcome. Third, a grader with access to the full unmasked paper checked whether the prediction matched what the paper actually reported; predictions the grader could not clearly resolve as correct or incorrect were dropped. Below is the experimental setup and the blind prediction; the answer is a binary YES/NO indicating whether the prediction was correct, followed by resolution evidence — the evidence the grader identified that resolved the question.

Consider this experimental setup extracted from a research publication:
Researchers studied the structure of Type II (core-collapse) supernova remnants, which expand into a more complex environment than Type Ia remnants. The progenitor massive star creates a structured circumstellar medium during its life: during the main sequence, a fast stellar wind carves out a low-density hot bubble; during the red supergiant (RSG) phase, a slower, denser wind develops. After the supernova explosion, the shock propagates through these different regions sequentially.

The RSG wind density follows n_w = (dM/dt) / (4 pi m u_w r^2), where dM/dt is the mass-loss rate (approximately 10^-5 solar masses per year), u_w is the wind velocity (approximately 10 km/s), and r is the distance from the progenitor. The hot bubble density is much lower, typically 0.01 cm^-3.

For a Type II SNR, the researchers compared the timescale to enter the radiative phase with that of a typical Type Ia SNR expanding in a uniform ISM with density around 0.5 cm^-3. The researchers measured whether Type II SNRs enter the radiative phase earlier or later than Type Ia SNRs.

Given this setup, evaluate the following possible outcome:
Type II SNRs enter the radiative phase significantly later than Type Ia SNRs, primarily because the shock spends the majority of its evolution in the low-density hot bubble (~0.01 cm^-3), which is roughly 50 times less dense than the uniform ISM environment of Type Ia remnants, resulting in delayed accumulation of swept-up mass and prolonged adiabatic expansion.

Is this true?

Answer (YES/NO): NO